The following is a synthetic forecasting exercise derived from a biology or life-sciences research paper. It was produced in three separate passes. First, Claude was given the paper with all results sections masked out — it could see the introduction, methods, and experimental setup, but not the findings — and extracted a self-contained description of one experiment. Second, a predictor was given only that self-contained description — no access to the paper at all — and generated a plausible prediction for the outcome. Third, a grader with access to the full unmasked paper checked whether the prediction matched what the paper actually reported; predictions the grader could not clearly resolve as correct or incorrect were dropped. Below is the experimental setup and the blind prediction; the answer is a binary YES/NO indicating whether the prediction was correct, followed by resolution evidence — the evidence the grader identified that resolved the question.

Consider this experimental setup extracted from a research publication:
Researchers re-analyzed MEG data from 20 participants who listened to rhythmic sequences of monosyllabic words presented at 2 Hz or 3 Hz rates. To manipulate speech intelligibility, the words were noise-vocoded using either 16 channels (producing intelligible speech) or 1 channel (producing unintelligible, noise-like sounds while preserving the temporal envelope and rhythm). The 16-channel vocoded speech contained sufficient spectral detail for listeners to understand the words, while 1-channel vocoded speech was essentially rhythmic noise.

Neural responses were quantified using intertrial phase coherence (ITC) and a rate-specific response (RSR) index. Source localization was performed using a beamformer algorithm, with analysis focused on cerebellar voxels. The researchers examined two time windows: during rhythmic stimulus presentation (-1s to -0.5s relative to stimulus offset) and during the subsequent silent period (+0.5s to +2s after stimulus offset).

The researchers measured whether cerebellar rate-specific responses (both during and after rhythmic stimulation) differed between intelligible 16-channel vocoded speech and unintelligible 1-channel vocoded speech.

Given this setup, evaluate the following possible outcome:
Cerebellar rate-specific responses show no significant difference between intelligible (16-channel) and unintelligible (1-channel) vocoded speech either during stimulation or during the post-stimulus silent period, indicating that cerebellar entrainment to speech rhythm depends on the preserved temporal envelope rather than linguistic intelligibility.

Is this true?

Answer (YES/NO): NO